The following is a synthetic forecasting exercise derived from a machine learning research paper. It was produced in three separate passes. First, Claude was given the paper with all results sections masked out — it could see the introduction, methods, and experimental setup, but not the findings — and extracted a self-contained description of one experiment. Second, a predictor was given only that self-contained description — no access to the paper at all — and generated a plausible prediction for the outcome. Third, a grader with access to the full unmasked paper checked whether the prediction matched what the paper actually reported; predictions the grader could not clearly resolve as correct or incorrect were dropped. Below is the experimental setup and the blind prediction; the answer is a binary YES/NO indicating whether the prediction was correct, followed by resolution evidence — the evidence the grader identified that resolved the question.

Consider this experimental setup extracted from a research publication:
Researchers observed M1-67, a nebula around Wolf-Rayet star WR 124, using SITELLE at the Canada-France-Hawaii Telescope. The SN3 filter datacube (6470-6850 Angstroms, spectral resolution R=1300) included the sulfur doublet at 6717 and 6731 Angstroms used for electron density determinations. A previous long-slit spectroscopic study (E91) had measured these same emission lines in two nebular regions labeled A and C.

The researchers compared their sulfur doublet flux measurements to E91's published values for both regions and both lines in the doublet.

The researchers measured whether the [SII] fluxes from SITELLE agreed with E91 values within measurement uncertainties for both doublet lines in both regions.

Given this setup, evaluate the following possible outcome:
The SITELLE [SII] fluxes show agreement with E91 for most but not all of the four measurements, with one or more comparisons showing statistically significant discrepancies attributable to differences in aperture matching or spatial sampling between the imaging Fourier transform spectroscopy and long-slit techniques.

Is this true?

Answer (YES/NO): NO